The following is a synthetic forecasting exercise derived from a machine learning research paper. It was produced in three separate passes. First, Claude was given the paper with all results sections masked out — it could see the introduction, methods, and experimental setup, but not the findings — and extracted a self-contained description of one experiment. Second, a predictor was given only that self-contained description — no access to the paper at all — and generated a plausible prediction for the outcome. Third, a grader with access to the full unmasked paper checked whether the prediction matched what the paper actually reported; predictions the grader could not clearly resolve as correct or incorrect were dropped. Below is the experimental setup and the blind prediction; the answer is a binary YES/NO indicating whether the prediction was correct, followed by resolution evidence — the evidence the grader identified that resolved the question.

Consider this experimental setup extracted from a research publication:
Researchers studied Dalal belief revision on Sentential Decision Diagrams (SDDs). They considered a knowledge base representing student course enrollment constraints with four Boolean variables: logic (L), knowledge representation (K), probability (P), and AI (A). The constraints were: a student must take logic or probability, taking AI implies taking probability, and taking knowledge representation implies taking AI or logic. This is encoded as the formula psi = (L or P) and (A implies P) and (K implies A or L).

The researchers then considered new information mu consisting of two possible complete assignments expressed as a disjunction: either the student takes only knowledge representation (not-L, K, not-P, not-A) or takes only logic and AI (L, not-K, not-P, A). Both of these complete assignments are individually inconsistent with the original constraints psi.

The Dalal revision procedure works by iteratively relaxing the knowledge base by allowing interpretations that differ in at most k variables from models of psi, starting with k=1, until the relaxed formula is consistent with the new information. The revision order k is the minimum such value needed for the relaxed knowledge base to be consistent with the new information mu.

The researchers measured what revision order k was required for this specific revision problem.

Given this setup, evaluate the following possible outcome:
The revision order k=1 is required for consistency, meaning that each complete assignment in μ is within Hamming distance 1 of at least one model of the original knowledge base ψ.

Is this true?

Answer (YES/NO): YES